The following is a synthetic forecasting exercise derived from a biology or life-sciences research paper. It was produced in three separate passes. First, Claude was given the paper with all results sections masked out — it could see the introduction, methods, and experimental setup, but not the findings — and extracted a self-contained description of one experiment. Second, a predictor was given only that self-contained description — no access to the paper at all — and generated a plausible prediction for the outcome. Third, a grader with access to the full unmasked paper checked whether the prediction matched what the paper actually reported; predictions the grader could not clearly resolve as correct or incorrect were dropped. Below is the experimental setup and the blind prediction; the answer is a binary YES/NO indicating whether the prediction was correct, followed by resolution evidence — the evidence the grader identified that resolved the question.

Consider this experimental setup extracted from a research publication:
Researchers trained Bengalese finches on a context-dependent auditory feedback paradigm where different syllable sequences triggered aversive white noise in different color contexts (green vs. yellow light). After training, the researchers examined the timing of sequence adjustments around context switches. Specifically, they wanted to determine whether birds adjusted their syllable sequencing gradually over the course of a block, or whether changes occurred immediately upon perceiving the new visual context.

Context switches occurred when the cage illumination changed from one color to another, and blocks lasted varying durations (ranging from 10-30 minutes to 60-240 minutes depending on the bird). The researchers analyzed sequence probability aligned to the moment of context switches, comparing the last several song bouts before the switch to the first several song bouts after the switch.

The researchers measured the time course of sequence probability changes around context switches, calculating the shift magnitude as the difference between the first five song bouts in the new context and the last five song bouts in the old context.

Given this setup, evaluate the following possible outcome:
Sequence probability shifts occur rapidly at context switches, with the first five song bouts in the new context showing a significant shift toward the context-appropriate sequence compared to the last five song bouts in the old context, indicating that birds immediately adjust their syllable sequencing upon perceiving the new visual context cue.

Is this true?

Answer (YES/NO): YES